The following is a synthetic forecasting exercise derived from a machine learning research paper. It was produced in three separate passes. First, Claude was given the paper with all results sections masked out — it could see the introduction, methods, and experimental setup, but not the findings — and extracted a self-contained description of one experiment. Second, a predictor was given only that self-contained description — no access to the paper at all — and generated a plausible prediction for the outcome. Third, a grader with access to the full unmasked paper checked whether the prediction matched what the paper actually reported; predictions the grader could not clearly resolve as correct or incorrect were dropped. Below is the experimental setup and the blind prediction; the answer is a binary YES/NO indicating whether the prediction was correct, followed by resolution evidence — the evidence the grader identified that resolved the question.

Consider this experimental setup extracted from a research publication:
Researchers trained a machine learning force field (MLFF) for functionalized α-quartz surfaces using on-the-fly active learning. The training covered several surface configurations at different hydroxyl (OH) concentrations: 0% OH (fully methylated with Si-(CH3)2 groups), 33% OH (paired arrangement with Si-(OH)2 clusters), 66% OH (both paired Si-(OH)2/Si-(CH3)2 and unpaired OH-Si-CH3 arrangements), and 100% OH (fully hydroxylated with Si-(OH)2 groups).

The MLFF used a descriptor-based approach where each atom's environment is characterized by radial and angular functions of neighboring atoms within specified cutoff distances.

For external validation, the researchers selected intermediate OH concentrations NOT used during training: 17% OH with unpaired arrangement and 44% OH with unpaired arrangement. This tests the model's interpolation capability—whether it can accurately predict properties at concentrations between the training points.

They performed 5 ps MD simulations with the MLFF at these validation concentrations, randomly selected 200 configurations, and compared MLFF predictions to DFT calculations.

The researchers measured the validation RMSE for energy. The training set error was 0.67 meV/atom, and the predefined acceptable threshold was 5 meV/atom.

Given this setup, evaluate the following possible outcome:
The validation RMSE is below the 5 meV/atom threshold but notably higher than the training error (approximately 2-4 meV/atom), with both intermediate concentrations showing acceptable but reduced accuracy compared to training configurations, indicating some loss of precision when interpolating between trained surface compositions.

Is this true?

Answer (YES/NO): YES